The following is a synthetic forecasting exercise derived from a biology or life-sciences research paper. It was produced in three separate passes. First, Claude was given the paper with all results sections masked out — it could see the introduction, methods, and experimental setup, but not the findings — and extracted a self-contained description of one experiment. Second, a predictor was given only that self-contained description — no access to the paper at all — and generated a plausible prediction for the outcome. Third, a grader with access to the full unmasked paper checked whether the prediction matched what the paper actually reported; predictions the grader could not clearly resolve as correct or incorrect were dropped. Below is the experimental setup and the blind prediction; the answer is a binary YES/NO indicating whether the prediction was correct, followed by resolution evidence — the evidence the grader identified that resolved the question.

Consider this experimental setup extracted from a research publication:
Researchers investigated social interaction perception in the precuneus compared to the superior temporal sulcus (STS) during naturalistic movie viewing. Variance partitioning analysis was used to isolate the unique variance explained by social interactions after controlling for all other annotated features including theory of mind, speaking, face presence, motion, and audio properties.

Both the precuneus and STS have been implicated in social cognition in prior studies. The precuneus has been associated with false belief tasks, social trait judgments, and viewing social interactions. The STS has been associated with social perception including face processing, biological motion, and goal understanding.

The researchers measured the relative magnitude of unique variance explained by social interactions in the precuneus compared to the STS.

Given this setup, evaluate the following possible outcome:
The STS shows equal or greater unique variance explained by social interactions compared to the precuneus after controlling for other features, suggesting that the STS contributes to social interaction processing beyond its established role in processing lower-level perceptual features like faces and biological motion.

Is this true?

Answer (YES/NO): YES